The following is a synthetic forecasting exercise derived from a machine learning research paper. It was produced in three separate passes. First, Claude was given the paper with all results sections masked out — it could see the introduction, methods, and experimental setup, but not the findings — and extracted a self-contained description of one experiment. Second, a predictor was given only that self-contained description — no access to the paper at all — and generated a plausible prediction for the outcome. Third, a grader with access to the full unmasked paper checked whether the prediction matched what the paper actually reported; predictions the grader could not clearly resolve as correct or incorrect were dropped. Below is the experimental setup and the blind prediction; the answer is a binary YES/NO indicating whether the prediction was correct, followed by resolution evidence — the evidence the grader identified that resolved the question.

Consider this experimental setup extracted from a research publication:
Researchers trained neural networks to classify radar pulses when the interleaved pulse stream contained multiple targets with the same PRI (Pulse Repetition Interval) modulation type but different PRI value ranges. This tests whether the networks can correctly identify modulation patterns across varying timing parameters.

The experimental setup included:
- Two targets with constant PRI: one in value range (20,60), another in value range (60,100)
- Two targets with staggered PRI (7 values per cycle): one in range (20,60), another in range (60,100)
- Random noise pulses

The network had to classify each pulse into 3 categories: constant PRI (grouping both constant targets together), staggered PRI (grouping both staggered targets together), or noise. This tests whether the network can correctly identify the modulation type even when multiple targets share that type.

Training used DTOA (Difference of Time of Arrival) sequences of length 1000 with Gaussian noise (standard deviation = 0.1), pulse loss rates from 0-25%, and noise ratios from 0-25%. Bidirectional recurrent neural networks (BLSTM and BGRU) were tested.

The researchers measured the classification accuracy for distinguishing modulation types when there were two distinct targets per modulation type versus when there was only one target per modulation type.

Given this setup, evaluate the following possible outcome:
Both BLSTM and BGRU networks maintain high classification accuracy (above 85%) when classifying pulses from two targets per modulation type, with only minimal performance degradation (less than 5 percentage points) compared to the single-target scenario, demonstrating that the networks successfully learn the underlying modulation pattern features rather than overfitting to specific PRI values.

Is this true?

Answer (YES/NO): NO